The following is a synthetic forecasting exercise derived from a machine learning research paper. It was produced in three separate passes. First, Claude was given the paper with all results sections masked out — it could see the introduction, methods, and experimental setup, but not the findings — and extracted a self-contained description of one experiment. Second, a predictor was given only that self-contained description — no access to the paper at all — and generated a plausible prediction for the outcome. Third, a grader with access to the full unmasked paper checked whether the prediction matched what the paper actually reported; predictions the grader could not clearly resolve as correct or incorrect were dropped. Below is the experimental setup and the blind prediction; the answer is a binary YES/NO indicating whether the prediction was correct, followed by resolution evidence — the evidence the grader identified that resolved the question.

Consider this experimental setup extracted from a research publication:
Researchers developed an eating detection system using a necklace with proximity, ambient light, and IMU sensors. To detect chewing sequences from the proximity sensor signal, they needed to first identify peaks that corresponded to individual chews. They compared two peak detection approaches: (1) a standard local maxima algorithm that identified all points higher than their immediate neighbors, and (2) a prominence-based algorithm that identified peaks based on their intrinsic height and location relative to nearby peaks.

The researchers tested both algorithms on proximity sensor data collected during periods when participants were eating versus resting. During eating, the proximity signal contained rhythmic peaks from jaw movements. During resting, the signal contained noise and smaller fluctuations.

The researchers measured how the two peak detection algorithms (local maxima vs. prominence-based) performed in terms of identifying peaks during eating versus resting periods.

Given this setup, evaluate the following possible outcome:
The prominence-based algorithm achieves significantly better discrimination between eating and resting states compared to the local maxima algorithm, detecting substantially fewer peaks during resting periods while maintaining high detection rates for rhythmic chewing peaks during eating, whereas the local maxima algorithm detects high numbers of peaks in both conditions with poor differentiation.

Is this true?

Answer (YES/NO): YES